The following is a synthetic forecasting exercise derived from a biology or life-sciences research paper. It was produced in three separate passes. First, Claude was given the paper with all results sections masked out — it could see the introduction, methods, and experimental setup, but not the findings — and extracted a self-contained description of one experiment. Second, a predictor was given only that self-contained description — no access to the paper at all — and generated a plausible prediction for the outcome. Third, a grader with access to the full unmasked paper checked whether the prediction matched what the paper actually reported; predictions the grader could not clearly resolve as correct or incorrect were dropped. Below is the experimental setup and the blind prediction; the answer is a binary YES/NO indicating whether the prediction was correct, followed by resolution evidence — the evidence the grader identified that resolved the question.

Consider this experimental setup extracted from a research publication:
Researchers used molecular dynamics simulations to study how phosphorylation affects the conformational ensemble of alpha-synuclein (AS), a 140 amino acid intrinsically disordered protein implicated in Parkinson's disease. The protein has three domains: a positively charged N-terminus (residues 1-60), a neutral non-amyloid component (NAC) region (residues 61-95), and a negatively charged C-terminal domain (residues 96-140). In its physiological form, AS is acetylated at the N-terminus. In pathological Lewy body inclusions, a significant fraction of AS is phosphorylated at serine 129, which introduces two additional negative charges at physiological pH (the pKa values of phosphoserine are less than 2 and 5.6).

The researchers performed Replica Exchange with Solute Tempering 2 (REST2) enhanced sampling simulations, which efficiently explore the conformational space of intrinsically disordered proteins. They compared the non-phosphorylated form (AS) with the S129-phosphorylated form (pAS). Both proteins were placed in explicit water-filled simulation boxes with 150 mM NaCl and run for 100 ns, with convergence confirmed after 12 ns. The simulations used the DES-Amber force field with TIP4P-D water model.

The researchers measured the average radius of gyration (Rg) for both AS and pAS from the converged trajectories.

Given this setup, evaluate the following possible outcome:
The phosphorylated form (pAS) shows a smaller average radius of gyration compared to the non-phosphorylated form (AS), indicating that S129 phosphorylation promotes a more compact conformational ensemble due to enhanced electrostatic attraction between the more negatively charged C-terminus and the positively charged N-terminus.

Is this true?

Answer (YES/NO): NO